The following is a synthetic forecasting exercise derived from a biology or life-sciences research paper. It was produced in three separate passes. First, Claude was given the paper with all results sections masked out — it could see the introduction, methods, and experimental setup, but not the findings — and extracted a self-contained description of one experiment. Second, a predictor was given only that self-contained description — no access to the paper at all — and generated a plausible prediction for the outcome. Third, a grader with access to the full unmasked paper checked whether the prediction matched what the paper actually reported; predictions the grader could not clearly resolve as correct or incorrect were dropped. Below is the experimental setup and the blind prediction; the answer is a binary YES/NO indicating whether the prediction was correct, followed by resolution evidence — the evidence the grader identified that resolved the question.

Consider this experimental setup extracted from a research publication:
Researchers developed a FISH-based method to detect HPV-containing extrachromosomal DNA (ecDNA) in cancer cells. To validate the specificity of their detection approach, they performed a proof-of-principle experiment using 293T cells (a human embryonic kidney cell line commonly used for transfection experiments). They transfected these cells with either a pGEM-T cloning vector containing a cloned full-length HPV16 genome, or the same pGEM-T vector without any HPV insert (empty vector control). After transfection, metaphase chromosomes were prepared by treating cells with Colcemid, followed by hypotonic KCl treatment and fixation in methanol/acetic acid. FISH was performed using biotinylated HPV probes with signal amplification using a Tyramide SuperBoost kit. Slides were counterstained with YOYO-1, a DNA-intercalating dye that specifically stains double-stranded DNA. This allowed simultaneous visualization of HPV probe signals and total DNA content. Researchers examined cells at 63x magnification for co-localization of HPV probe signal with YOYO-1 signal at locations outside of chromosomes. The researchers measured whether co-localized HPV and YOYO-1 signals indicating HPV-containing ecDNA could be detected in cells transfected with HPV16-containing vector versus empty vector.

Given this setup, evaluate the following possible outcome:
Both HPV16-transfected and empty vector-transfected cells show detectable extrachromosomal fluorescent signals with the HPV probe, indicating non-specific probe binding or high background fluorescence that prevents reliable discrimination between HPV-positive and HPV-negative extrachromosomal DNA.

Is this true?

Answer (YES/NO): NO